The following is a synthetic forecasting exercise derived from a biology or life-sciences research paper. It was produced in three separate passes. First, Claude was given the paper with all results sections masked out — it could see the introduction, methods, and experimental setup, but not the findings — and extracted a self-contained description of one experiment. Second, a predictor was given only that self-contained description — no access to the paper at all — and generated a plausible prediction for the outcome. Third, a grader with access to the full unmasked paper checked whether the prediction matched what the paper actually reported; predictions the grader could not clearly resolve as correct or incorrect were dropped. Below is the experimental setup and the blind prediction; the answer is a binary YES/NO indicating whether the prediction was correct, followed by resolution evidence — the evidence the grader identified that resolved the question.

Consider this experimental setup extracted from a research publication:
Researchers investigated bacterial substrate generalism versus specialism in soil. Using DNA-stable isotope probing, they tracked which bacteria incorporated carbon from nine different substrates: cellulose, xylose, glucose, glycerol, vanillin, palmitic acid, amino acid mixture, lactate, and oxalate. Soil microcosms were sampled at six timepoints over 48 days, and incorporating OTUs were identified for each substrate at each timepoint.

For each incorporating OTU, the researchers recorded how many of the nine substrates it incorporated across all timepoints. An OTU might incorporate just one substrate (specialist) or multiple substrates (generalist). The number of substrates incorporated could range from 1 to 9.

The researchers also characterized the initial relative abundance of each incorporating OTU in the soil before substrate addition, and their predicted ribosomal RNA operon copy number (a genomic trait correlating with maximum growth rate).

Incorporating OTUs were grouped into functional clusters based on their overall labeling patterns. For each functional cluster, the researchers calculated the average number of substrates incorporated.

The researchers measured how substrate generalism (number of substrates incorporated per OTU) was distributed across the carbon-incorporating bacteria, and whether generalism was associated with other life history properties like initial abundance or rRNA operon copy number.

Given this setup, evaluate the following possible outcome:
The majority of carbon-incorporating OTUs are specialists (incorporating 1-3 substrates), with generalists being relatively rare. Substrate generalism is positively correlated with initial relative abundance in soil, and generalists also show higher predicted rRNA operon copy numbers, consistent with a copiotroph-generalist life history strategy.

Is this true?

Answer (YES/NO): NO